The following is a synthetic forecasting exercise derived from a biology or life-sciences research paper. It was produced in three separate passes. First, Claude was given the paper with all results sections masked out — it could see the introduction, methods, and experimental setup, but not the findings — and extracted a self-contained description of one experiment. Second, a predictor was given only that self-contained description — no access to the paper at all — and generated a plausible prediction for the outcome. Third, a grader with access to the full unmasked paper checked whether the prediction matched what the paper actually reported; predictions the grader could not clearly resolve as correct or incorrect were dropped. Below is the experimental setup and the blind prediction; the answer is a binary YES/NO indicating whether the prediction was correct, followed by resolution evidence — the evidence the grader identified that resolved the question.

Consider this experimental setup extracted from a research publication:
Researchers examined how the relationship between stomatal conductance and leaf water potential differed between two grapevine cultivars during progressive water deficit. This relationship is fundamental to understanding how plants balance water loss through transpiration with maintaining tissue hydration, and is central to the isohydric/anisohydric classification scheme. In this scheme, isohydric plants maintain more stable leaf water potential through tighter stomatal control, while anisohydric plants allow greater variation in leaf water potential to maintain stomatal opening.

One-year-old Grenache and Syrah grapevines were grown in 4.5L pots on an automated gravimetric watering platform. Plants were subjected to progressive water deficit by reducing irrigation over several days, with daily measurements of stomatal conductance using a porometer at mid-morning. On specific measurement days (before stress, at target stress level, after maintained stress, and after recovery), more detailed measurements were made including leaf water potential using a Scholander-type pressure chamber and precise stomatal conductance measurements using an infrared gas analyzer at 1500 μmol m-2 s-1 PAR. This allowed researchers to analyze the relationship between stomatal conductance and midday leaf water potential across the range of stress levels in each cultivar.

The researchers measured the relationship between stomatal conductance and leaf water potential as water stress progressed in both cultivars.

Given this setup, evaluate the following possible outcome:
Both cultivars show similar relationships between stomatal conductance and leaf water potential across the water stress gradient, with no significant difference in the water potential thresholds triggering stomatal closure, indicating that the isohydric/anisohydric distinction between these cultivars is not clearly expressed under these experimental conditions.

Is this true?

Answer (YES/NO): NO